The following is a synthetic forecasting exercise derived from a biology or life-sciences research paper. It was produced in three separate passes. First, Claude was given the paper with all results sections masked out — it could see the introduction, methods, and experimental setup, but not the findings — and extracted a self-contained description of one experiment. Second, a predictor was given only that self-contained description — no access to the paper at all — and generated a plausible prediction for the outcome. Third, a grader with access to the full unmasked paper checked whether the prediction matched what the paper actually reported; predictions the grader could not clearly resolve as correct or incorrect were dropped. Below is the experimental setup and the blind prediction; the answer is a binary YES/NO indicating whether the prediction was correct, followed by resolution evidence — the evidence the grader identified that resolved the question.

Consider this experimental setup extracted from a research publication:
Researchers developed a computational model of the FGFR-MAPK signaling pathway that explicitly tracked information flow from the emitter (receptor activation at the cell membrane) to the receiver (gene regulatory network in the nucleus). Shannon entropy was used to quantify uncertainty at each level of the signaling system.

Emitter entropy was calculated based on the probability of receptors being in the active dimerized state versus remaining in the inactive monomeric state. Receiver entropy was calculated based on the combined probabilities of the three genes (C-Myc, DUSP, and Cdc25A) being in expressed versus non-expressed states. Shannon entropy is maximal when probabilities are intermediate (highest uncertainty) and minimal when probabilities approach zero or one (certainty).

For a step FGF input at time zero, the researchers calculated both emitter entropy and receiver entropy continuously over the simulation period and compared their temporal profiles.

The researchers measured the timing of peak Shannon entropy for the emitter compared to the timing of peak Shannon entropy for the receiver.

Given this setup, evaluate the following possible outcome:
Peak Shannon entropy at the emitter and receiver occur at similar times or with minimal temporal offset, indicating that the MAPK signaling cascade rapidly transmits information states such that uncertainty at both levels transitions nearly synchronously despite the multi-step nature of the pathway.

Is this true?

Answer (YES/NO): NO